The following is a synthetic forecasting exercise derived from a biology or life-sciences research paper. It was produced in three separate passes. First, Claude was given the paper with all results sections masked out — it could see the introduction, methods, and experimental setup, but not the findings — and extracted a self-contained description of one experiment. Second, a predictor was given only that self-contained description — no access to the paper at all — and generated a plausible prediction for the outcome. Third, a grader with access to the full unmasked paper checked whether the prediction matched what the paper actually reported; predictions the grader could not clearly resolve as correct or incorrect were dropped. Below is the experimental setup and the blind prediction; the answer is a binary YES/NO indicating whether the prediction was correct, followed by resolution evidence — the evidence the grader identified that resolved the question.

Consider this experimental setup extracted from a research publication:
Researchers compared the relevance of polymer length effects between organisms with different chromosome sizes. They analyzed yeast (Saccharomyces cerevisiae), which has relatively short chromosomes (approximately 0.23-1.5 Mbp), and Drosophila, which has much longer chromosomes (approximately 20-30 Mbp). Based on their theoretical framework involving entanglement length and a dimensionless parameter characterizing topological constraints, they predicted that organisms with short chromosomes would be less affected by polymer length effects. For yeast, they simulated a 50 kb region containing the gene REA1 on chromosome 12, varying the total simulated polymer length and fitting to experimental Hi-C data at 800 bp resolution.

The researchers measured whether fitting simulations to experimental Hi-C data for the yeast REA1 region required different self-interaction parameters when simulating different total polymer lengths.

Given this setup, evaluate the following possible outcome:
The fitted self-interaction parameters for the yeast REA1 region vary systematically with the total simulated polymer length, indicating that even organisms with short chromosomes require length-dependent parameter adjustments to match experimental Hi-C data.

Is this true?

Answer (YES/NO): NO